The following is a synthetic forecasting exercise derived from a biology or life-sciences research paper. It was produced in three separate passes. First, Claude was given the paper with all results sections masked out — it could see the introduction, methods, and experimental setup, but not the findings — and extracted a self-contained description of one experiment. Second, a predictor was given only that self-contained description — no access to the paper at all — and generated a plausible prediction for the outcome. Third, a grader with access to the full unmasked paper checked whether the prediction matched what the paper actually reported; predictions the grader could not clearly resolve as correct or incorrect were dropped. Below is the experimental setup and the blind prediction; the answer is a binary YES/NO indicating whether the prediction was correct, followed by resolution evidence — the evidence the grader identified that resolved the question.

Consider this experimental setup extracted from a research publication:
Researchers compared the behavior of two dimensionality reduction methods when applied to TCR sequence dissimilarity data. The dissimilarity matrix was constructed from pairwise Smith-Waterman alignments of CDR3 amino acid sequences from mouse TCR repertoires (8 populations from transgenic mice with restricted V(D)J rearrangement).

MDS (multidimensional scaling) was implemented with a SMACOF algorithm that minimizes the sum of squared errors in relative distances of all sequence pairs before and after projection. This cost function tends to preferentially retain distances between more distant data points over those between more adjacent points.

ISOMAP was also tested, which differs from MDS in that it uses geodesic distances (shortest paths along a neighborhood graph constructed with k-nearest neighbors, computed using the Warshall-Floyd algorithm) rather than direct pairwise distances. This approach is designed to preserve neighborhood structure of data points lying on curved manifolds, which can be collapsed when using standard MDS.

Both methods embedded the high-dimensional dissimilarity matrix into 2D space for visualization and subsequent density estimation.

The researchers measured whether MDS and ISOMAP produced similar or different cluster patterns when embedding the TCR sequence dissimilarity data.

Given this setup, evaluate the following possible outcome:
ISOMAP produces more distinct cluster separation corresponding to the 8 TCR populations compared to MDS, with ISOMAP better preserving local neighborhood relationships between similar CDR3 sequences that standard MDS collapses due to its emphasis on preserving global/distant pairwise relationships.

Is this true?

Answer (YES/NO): NO